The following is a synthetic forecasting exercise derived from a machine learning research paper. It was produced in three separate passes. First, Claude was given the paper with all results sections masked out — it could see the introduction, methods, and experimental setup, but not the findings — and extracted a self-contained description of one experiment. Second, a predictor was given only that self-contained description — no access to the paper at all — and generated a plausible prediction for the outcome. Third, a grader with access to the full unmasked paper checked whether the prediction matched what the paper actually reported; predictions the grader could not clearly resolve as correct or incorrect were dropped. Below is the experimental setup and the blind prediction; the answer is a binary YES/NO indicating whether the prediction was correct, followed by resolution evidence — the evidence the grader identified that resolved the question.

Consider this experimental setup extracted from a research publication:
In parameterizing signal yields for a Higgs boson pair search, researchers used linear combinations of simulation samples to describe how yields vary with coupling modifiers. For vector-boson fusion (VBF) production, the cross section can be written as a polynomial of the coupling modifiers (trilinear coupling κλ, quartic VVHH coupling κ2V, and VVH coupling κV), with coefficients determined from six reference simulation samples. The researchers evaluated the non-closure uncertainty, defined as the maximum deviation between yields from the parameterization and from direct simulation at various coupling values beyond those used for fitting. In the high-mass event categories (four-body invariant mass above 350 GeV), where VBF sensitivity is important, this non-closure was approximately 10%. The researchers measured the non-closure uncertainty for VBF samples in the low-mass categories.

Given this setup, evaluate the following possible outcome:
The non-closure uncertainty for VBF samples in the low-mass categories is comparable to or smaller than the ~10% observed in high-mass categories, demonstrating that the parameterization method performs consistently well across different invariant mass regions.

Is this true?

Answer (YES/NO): NO